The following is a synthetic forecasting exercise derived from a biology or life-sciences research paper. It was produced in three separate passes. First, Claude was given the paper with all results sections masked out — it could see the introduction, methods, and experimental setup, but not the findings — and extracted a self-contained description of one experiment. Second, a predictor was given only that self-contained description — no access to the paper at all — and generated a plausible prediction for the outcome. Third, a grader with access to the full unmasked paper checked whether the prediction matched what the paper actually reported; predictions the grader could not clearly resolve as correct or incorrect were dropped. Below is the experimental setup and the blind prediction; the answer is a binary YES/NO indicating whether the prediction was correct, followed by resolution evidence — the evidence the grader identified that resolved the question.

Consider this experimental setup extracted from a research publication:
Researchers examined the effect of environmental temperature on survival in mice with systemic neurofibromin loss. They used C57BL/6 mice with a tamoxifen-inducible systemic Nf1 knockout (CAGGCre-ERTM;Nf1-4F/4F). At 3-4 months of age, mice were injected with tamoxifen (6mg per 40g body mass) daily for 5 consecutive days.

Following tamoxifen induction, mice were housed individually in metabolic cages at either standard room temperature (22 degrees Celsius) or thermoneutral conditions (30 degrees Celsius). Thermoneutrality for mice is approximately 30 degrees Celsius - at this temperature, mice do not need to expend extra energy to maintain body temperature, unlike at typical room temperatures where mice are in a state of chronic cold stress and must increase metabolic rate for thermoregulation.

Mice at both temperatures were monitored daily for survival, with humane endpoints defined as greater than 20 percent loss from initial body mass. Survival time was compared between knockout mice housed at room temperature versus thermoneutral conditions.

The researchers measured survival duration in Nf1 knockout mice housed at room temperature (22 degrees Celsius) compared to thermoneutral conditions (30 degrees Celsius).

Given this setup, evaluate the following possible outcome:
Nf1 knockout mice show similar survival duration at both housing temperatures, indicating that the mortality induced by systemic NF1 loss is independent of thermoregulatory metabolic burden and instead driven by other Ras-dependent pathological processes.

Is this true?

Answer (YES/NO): NO